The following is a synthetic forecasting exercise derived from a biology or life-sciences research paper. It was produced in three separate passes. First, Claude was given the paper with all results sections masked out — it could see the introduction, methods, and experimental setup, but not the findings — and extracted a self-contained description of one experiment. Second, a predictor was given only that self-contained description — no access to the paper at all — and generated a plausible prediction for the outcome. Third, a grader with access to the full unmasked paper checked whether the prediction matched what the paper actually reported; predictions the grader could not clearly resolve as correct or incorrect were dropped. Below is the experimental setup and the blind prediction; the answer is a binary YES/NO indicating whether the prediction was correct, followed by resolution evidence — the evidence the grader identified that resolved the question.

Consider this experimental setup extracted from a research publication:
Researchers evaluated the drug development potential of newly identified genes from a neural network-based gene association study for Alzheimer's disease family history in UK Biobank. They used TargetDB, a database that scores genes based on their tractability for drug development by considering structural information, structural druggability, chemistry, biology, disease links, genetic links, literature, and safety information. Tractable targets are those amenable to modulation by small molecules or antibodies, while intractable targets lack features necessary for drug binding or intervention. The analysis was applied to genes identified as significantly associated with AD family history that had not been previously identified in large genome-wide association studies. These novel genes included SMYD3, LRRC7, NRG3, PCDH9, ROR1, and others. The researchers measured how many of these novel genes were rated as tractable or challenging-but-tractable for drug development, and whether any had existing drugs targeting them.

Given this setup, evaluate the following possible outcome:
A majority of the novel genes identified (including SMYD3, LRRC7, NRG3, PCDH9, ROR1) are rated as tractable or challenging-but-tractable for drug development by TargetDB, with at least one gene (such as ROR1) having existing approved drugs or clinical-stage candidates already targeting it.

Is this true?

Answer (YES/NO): YES